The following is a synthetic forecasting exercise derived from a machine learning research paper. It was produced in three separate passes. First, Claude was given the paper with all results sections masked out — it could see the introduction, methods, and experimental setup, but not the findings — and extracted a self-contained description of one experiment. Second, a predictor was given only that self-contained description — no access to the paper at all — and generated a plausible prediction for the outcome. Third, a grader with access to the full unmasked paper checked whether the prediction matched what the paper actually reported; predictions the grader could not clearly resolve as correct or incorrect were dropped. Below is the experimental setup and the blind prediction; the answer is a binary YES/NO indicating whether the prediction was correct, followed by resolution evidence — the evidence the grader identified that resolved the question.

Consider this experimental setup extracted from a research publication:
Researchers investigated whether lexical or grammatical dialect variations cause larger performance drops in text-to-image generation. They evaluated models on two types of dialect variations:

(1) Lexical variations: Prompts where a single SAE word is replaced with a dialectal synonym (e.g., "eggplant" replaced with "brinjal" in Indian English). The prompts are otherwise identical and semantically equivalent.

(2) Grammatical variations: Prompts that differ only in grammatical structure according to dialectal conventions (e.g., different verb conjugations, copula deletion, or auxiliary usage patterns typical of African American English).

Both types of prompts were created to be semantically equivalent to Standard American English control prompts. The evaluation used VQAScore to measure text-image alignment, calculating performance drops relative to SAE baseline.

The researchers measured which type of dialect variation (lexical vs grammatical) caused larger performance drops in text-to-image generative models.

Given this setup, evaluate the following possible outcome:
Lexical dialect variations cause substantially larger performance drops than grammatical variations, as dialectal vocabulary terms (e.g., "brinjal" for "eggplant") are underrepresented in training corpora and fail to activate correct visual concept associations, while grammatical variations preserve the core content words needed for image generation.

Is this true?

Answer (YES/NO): YES